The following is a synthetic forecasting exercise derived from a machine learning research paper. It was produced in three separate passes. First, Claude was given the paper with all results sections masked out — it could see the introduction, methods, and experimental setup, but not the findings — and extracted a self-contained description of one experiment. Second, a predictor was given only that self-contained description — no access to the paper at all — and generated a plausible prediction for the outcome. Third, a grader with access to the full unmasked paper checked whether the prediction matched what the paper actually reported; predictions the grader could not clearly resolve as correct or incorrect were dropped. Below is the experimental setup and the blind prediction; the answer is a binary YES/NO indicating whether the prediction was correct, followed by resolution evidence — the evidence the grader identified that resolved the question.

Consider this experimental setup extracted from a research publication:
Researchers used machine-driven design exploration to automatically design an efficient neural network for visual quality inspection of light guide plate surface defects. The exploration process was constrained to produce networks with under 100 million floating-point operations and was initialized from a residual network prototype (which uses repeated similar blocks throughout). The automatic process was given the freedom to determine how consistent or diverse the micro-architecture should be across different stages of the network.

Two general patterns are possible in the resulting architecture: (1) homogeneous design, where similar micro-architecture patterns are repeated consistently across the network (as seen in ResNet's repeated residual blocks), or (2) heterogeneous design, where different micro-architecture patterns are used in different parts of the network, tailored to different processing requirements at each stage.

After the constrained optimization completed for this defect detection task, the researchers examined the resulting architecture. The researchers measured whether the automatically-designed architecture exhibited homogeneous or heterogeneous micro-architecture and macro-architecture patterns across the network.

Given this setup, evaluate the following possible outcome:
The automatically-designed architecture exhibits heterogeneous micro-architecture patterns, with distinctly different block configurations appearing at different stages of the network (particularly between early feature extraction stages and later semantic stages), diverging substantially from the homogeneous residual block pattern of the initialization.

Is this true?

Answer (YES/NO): YES